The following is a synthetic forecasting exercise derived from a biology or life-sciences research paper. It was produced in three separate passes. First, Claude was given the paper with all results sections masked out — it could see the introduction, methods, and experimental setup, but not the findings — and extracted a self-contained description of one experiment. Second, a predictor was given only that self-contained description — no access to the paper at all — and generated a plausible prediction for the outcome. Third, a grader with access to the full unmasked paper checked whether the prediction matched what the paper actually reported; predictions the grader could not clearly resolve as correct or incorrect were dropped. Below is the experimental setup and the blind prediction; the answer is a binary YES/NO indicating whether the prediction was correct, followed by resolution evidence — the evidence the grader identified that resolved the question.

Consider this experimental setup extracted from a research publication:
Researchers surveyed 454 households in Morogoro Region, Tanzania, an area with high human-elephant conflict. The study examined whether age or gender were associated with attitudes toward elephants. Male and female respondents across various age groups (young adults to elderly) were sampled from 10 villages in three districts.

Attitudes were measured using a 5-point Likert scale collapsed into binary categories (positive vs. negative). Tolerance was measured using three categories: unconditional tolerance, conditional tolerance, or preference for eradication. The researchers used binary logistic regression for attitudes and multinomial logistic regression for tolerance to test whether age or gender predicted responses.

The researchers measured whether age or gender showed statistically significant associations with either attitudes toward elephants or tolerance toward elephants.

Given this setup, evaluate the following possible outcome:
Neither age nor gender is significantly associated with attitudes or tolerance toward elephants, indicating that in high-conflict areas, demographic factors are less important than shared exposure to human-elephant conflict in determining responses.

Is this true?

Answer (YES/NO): YES